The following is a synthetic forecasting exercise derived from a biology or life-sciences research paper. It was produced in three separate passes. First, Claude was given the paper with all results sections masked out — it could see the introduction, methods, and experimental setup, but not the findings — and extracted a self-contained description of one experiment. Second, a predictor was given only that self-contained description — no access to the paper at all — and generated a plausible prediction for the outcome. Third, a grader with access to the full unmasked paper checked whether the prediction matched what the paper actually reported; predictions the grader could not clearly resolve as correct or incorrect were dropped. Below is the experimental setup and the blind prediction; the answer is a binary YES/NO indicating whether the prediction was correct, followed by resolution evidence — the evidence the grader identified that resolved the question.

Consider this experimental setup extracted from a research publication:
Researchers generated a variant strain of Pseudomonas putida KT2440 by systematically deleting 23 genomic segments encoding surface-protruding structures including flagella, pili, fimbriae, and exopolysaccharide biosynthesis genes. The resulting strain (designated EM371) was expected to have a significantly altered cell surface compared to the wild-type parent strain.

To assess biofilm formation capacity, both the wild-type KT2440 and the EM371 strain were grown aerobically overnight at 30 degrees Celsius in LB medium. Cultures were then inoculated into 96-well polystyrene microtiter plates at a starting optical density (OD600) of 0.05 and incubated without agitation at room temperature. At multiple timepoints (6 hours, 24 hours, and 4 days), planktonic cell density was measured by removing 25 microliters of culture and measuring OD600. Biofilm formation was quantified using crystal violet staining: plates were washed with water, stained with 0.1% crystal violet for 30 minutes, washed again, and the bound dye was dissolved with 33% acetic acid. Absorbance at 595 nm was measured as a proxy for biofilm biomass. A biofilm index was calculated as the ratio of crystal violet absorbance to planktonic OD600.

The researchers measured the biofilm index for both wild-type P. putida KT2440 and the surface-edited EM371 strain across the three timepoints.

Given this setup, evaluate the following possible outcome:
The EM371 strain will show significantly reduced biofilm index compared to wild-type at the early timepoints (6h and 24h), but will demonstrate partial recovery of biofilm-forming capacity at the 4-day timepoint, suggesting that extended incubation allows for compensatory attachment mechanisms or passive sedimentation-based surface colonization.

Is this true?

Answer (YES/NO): NO